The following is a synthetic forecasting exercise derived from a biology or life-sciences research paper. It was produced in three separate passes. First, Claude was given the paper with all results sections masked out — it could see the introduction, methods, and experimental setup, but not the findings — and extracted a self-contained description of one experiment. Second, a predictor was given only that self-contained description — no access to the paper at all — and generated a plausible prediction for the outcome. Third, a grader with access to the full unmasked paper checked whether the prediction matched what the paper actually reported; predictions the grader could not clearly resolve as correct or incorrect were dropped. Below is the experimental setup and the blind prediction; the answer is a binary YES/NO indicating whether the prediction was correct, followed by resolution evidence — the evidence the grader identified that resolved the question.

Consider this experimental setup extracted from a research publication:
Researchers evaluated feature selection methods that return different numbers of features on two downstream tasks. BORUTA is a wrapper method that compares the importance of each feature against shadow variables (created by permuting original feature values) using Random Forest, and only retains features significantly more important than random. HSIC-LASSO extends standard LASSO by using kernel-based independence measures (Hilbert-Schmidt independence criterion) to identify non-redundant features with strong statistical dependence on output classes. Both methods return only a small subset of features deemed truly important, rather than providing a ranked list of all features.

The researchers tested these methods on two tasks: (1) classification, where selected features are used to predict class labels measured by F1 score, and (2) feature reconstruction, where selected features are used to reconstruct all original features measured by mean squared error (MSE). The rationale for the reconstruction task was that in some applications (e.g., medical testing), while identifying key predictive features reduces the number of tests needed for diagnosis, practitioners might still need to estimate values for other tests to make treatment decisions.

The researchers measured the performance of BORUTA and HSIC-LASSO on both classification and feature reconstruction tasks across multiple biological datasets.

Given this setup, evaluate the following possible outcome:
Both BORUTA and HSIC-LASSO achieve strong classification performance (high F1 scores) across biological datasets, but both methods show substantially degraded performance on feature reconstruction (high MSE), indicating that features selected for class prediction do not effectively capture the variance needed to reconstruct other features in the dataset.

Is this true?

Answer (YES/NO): YES